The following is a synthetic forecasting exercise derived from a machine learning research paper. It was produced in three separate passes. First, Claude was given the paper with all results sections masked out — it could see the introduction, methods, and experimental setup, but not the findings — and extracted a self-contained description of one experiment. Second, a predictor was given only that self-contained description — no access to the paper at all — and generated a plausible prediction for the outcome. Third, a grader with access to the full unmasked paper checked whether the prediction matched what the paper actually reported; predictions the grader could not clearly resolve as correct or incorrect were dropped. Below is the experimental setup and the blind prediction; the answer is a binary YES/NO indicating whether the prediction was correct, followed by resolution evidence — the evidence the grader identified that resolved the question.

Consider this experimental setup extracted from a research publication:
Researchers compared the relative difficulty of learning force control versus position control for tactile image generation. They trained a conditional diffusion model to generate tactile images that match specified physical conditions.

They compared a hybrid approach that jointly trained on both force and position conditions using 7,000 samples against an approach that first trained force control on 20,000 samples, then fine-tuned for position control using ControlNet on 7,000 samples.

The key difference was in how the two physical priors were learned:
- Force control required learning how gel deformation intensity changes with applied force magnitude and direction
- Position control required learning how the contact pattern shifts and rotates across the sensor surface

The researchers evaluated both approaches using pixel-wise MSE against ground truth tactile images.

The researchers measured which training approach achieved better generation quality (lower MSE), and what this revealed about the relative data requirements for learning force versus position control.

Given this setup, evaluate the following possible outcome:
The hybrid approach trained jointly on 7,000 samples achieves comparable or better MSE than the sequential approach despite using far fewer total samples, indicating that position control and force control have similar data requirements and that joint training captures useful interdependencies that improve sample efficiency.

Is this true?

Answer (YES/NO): NO